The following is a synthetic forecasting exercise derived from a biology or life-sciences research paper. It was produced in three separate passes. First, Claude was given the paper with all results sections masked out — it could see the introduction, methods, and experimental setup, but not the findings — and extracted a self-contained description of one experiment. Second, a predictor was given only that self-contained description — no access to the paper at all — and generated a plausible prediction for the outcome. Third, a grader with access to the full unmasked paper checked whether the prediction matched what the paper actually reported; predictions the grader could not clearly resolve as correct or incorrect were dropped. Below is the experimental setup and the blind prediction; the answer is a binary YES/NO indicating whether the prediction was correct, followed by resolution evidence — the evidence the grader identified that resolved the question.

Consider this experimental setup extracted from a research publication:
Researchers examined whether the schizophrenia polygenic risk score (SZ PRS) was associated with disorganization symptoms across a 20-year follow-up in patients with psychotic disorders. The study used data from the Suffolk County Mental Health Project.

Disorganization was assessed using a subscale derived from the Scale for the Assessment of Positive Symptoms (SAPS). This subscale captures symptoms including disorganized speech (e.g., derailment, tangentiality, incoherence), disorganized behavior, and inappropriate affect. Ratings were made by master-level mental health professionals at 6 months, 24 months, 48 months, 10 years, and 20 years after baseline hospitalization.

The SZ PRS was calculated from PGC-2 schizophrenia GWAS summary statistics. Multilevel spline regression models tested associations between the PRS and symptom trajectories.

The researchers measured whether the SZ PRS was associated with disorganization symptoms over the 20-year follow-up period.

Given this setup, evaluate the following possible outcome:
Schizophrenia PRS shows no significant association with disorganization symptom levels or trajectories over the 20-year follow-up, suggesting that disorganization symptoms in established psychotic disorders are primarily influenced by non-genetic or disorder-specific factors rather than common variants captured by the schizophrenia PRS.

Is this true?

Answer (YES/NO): YES